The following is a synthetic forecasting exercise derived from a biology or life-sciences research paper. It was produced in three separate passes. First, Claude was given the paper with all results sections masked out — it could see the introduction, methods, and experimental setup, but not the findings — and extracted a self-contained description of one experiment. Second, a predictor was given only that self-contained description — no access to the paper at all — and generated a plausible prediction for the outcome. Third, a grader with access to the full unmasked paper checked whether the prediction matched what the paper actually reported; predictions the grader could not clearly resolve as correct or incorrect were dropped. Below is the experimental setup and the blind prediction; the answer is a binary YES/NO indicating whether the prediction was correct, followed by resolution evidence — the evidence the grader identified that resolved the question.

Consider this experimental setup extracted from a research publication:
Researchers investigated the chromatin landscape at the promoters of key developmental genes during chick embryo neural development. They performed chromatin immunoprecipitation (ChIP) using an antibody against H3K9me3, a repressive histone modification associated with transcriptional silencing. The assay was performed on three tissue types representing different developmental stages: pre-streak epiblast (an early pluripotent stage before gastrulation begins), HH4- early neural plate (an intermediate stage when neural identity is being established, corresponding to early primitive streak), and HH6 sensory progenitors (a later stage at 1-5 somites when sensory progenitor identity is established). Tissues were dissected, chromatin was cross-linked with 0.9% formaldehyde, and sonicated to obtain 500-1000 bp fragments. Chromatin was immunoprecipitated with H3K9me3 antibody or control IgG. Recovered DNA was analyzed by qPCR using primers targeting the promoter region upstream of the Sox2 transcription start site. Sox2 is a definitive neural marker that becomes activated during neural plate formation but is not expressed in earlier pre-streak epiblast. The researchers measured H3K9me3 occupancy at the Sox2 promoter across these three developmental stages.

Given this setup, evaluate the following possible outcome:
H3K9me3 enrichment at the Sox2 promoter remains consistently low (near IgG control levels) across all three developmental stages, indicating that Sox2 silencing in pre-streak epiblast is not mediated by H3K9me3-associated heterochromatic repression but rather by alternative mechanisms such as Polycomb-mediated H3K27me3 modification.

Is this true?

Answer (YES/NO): NO